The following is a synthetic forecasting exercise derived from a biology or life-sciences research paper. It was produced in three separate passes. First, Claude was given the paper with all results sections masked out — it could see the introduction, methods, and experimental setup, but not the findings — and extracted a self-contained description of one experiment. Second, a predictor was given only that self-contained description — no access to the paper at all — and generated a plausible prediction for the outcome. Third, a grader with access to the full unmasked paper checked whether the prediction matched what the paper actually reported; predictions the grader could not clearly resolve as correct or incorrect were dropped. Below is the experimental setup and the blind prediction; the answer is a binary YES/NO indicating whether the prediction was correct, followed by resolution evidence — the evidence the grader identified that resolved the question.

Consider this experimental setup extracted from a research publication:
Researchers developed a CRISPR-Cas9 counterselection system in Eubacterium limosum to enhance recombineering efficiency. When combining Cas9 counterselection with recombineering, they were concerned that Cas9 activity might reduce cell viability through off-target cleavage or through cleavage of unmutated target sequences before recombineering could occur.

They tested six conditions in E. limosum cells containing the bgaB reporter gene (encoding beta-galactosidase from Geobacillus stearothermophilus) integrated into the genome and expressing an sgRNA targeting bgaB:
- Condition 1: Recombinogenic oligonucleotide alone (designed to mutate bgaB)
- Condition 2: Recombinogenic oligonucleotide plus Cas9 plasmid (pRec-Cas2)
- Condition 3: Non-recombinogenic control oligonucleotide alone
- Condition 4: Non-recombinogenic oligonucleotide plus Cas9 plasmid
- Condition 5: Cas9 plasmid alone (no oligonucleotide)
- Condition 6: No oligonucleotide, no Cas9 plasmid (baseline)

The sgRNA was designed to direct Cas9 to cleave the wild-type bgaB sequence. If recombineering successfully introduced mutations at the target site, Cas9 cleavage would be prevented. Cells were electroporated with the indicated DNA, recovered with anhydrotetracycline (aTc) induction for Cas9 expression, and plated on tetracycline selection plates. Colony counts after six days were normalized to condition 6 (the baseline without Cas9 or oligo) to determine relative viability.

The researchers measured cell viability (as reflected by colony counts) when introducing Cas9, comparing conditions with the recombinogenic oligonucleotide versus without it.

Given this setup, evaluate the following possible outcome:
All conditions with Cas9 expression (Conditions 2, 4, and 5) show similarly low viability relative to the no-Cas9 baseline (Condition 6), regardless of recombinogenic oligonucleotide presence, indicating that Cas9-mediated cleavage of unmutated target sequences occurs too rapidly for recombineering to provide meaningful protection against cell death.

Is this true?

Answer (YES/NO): NO